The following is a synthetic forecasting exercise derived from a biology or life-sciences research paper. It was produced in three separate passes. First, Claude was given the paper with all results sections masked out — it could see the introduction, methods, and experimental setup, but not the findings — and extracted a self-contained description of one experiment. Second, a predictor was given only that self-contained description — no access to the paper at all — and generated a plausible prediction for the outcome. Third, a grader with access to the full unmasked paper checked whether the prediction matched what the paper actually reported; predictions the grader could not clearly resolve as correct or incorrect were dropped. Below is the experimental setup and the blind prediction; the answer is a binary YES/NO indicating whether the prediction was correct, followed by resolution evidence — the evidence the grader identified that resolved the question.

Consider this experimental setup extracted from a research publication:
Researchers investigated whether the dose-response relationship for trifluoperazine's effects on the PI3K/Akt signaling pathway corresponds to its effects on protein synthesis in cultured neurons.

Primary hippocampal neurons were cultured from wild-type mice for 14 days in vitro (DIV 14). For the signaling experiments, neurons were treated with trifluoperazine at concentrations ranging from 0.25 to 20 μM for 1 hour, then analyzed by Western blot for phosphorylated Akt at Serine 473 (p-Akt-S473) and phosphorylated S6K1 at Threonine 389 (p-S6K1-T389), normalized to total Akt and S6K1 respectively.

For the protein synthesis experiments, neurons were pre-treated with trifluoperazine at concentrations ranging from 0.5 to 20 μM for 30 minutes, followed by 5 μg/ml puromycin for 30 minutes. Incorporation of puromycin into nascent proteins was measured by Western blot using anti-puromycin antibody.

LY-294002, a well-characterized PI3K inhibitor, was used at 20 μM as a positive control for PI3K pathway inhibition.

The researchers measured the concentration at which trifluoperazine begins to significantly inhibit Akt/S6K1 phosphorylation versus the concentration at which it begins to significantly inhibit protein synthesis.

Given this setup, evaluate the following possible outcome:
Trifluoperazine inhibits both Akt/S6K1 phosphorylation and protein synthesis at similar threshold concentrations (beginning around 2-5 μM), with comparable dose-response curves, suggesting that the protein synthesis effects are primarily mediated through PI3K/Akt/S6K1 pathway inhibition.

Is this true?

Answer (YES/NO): NO